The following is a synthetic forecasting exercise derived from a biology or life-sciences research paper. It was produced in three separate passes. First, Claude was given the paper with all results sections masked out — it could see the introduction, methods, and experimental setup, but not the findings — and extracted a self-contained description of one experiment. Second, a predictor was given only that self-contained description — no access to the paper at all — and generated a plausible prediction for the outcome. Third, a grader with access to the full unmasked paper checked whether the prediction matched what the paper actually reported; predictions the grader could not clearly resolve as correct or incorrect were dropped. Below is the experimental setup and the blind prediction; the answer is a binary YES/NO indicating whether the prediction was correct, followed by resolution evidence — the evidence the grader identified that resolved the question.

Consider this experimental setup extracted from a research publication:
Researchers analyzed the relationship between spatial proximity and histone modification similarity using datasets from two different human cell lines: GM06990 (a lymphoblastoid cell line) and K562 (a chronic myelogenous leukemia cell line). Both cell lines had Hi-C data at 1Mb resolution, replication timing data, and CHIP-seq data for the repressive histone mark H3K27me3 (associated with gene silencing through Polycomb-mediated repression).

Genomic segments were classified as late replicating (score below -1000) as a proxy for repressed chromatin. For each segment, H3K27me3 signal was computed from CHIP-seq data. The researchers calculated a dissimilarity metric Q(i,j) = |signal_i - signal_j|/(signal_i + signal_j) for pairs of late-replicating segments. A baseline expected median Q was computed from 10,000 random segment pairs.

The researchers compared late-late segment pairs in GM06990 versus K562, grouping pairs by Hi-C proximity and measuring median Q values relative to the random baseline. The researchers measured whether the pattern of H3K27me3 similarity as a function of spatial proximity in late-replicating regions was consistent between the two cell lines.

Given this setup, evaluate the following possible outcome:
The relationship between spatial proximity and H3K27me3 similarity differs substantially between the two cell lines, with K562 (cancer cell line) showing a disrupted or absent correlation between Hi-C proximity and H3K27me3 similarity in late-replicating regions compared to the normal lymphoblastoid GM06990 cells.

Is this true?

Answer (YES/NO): NO